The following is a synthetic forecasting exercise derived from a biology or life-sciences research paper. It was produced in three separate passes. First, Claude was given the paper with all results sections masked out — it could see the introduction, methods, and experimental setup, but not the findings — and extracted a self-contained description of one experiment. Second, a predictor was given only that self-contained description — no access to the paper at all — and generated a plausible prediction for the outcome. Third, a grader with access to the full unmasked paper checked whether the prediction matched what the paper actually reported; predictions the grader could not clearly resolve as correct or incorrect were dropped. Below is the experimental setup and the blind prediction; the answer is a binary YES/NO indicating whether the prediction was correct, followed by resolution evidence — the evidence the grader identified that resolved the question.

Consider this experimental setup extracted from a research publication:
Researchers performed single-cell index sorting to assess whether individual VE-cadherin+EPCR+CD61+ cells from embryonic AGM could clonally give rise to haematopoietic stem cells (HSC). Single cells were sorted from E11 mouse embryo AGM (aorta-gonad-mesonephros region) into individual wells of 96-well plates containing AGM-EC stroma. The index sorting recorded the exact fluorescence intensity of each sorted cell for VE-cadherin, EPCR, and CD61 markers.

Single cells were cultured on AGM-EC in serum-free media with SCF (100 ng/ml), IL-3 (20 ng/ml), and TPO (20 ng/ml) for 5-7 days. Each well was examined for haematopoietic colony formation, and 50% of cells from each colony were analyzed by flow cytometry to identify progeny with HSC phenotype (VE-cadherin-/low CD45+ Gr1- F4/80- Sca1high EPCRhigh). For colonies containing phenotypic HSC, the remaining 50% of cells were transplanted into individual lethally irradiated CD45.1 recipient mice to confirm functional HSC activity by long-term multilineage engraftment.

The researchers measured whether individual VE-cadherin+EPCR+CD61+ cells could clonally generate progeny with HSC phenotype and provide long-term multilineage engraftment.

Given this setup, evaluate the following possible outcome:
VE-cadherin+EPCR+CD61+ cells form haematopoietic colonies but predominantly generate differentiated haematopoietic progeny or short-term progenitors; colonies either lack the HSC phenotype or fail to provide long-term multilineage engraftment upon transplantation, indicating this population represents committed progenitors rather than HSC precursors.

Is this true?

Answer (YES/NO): NO